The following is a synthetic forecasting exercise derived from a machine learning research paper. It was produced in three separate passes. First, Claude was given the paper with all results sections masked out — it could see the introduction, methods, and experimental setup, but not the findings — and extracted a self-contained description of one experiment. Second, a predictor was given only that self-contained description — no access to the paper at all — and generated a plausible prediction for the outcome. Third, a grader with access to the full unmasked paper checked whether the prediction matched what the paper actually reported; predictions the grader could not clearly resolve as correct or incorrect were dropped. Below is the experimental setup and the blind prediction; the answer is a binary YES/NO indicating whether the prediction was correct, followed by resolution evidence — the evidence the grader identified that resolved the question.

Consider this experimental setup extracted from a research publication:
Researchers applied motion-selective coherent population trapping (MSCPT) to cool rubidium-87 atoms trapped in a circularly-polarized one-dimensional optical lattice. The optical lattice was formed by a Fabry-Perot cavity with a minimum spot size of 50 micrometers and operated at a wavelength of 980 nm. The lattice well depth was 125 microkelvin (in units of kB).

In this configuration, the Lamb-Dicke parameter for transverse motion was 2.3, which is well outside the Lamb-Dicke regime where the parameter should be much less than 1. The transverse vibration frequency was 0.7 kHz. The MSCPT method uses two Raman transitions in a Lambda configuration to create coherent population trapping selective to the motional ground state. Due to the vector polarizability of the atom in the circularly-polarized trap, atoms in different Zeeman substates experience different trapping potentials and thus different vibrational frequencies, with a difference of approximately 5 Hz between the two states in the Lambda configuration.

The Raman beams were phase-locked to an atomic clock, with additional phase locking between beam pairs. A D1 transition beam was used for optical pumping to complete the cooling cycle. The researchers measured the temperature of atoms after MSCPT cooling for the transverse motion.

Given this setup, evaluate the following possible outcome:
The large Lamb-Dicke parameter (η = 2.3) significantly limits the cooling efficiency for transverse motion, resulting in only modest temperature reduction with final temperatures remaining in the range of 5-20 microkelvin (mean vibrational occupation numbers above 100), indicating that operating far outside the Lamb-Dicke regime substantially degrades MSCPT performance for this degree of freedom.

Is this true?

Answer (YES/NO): NO